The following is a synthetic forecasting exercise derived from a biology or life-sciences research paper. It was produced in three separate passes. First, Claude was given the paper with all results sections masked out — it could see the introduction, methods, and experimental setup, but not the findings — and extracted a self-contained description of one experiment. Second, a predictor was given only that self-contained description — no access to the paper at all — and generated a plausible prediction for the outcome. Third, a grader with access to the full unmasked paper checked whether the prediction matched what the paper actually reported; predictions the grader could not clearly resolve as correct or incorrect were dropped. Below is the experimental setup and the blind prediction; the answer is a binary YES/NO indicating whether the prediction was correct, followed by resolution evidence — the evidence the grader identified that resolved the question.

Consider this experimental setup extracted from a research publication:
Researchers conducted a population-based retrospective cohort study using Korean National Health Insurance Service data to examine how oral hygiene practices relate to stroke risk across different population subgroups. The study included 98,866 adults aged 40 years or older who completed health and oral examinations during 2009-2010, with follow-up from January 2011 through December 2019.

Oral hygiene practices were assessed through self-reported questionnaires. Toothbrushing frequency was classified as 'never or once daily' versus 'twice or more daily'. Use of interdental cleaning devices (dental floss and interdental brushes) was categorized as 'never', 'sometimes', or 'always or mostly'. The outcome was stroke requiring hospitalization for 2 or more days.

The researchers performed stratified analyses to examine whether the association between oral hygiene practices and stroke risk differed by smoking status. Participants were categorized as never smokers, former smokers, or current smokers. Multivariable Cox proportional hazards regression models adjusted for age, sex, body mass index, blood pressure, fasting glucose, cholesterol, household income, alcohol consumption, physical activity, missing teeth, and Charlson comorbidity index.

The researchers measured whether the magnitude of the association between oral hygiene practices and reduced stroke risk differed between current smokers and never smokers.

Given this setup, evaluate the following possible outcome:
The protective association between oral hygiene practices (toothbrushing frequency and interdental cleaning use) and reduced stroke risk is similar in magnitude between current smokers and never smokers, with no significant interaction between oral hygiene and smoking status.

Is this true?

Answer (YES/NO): YES